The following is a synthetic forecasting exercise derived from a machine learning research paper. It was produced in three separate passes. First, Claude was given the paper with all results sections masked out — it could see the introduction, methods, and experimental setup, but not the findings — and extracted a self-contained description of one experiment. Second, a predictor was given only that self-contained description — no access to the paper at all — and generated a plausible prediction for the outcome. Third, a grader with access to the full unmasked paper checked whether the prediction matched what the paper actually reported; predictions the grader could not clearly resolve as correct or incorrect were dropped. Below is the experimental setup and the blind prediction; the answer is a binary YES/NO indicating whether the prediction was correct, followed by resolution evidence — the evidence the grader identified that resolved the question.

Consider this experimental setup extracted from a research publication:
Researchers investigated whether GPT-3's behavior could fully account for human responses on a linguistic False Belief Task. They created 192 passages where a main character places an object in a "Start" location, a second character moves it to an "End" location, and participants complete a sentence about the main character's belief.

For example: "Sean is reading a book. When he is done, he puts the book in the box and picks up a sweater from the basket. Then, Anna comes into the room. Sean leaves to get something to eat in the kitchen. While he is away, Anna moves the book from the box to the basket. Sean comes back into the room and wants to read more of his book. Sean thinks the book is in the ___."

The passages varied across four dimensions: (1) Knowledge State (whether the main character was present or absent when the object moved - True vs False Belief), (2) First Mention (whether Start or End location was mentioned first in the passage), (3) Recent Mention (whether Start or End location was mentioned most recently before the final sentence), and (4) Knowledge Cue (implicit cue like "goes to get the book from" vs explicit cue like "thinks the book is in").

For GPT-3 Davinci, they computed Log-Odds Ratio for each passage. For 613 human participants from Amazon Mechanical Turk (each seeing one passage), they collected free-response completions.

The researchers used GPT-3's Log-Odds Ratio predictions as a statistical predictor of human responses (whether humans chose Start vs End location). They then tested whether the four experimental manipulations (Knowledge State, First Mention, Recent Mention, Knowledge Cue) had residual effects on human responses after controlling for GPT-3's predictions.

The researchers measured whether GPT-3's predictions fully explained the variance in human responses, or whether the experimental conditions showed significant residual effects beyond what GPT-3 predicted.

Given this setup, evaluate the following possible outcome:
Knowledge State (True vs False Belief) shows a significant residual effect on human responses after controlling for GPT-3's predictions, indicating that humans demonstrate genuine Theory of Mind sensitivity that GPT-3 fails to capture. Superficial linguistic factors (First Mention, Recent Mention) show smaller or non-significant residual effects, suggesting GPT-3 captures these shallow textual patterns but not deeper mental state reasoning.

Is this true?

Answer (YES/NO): NO